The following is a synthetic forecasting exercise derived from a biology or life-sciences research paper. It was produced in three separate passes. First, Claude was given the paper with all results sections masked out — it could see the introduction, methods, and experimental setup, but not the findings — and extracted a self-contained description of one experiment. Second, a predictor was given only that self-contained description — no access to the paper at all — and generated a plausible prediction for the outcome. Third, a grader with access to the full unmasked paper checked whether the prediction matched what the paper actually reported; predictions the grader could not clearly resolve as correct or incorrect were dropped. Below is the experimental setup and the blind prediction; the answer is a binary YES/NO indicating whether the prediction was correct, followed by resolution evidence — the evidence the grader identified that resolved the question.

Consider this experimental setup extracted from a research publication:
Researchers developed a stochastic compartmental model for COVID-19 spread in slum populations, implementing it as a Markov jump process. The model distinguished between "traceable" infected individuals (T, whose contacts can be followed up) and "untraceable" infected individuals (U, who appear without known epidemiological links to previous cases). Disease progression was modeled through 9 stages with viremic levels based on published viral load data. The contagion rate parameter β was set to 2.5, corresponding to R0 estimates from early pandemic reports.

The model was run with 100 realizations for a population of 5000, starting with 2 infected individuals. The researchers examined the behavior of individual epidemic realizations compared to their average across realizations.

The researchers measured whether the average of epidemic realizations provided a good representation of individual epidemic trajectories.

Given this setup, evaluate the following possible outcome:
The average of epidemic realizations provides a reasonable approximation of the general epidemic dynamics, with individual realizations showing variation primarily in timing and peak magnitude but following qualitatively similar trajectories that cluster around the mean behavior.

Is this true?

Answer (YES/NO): NO